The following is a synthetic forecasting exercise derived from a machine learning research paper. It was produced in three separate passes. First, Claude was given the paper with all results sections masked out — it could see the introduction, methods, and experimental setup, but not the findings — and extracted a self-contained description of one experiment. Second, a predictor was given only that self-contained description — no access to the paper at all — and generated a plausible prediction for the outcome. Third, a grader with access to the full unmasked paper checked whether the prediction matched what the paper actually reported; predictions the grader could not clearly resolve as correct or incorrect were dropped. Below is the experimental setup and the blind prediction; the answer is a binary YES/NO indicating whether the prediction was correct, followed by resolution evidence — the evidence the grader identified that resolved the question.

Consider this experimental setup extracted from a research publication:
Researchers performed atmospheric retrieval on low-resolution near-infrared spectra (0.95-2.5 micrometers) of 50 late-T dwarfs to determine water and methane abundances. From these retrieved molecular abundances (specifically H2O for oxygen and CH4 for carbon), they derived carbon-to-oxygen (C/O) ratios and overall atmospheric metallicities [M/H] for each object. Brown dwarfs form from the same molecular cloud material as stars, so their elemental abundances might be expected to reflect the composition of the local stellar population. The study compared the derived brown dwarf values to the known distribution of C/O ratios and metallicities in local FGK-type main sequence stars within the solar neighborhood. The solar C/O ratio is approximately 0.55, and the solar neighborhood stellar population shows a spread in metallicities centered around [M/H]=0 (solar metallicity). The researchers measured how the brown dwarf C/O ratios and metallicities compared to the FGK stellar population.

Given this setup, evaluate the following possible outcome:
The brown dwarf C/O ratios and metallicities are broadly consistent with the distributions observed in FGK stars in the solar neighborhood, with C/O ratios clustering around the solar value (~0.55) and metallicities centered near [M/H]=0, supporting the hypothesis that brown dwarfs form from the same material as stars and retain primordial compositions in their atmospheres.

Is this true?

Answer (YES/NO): YES